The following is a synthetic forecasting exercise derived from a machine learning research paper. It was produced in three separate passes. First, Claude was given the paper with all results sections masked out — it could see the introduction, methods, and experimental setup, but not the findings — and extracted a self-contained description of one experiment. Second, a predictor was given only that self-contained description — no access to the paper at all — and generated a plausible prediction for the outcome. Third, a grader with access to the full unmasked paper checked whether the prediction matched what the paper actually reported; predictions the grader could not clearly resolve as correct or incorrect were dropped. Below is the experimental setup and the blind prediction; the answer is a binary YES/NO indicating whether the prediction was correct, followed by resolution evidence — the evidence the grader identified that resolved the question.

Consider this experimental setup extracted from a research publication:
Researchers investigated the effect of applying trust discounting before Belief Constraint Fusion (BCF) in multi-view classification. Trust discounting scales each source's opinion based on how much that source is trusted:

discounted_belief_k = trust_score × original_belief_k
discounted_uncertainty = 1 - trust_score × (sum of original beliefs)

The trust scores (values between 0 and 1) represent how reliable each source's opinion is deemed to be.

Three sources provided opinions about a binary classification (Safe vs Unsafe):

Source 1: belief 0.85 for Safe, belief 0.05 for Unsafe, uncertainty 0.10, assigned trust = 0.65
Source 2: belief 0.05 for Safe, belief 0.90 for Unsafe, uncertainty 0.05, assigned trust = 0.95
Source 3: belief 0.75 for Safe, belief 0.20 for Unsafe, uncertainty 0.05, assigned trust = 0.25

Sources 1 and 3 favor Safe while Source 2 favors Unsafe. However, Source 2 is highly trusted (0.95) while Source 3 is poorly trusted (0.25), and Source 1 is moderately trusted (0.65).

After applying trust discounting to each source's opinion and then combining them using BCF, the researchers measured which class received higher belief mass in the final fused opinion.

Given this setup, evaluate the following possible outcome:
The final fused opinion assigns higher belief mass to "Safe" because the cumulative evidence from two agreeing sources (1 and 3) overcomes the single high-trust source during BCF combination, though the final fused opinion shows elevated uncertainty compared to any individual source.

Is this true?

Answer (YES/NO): NO